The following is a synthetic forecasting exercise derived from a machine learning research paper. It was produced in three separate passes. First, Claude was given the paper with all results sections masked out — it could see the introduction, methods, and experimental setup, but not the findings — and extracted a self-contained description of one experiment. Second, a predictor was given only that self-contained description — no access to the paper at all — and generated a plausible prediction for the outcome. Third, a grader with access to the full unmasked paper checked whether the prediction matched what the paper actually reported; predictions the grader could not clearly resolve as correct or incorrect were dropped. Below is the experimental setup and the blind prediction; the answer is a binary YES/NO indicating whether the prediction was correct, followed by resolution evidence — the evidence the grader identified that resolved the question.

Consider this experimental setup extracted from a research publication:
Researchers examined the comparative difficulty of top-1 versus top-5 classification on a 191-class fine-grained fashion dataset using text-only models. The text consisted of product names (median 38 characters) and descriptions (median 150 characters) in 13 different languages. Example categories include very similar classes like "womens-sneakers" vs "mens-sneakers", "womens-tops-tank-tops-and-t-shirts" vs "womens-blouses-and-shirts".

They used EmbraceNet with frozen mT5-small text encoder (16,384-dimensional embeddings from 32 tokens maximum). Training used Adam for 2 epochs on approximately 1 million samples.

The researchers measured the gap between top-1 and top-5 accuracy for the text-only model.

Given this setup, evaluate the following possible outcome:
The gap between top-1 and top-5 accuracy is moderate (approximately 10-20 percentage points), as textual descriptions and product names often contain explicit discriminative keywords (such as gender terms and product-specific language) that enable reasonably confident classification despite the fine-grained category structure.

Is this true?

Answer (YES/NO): NO